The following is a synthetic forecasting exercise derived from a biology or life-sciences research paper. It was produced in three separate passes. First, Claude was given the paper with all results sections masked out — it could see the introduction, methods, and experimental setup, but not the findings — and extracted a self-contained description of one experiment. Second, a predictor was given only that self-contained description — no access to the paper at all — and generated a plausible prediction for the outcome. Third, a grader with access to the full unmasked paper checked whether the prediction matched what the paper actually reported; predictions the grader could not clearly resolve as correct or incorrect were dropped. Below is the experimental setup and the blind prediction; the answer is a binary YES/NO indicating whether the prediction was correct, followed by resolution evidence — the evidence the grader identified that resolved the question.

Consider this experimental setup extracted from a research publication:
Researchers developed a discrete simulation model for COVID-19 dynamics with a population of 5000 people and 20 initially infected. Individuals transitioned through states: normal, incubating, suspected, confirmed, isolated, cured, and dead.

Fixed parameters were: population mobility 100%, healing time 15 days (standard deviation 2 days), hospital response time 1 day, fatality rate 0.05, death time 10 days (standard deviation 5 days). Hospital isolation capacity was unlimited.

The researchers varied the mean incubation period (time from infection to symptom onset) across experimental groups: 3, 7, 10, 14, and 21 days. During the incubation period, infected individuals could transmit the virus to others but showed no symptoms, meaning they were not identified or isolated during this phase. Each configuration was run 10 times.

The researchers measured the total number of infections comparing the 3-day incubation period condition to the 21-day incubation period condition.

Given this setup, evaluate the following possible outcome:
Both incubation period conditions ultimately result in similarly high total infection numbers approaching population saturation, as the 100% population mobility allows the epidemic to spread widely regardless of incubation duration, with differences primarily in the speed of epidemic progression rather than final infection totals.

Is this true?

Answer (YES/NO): NO